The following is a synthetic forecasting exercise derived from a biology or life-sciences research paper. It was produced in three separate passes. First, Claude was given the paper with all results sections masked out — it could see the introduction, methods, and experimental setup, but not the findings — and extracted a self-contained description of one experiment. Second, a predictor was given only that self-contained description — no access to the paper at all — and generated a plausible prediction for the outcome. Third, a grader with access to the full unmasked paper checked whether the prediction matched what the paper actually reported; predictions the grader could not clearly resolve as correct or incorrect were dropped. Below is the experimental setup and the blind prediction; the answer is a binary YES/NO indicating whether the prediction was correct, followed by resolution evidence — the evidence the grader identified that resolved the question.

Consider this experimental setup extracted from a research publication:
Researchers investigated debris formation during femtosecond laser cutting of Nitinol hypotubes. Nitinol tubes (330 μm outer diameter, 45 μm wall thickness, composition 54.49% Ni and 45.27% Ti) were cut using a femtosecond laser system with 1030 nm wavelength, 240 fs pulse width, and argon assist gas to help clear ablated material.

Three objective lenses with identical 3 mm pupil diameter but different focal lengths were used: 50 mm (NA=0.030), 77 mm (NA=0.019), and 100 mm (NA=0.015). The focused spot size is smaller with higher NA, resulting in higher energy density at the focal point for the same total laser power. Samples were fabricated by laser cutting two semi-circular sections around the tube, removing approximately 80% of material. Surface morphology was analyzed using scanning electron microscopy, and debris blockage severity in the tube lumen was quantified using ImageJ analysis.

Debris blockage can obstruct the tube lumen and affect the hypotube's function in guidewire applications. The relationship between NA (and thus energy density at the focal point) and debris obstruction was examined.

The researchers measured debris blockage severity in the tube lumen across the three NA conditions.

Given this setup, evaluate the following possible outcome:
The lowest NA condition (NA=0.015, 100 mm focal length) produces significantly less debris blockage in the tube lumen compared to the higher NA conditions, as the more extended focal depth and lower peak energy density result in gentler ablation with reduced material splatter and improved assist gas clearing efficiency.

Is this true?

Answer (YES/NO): NO